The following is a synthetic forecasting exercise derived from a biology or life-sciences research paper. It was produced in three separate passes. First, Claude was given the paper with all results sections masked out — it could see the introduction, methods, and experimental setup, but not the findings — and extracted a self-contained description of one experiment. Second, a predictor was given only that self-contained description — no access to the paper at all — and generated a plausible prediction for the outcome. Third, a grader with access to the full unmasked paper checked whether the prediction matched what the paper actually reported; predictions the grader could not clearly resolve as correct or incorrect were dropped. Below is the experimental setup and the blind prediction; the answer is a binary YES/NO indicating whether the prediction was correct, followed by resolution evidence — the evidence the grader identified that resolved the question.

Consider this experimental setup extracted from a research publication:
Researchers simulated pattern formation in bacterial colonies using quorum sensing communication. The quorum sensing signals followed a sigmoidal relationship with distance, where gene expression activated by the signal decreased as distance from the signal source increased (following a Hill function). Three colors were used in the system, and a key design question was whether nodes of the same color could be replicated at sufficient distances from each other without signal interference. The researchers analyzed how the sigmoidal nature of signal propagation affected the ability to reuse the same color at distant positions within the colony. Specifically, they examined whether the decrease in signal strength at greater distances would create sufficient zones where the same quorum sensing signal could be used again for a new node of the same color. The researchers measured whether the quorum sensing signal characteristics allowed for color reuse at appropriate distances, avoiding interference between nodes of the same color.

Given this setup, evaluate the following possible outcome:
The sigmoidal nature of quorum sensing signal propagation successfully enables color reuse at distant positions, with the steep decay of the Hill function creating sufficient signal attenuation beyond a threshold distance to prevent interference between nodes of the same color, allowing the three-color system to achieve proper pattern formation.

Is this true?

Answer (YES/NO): YES